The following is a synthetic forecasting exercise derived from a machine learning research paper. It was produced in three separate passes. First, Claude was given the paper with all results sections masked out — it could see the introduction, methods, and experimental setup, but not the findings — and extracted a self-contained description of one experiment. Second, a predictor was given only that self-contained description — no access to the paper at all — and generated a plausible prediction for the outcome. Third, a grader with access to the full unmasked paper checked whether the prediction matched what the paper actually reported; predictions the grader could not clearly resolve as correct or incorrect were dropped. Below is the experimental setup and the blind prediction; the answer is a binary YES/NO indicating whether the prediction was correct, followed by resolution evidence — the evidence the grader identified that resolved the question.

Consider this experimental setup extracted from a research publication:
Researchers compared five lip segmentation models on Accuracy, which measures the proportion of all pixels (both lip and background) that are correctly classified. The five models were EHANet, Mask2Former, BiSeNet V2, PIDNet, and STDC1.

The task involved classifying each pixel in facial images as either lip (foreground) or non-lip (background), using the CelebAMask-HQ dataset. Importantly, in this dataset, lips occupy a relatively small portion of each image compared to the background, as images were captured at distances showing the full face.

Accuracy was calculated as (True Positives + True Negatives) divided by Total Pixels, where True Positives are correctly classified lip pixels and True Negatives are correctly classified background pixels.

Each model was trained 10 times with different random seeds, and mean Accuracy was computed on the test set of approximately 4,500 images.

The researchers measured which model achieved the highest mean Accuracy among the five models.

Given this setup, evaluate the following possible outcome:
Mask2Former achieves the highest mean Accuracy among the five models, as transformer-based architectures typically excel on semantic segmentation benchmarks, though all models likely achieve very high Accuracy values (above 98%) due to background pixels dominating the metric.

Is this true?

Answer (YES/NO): NO